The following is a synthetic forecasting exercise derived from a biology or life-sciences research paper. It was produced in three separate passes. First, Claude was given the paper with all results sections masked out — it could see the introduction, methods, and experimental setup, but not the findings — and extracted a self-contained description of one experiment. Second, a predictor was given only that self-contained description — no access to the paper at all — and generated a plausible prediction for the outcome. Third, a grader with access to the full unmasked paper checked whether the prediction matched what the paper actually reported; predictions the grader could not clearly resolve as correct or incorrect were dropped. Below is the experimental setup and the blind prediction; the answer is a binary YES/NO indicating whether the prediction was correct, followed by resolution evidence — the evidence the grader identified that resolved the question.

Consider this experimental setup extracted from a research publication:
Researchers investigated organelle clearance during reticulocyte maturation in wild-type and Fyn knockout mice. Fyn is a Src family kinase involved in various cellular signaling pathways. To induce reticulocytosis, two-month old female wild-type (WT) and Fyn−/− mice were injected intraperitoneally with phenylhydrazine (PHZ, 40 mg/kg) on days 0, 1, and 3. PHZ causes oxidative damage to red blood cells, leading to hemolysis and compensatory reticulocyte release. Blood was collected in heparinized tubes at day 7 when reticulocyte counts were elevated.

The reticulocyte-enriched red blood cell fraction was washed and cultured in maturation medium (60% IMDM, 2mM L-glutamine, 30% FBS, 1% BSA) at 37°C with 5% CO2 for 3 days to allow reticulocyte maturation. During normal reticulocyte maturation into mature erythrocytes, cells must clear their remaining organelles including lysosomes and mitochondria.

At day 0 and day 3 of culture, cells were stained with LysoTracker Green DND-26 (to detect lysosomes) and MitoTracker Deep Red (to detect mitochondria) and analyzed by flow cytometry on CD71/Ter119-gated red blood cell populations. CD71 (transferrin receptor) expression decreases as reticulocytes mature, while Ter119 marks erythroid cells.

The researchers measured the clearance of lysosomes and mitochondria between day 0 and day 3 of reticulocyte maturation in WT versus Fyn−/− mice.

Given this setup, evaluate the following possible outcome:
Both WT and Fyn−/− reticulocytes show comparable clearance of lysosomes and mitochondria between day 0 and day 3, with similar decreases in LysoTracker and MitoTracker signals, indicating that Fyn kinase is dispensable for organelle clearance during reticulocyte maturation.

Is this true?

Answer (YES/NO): NO